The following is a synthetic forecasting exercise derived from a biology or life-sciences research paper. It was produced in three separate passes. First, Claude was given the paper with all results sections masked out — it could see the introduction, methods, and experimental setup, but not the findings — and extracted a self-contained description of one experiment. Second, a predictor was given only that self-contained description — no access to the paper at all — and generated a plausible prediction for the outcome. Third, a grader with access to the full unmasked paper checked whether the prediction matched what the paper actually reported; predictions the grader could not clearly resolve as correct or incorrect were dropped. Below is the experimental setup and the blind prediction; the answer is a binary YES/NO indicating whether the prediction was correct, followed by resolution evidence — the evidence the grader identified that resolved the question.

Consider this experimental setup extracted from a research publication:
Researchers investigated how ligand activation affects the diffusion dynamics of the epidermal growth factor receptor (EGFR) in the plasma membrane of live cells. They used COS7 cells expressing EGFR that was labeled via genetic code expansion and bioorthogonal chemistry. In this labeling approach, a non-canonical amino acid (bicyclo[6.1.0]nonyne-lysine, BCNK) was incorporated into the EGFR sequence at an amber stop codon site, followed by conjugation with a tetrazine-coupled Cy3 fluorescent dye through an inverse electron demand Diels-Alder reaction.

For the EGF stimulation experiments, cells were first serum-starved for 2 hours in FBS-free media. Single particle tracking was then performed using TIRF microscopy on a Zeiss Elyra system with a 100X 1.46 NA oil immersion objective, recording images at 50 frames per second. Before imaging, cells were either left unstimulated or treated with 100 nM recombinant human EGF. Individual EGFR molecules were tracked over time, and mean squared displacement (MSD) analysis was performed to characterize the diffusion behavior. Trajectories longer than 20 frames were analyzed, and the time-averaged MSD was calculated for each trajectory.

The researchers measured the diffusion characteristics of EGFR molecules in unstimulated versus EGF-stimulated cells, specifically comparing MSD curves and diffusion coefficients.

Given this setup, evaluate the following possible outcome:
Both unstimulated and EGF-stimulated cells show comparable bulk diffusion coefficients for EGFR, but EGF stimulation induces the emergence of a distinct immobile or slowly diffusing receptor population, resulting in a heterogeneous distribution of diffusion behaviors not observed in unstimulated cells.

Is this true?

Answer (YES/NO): NO